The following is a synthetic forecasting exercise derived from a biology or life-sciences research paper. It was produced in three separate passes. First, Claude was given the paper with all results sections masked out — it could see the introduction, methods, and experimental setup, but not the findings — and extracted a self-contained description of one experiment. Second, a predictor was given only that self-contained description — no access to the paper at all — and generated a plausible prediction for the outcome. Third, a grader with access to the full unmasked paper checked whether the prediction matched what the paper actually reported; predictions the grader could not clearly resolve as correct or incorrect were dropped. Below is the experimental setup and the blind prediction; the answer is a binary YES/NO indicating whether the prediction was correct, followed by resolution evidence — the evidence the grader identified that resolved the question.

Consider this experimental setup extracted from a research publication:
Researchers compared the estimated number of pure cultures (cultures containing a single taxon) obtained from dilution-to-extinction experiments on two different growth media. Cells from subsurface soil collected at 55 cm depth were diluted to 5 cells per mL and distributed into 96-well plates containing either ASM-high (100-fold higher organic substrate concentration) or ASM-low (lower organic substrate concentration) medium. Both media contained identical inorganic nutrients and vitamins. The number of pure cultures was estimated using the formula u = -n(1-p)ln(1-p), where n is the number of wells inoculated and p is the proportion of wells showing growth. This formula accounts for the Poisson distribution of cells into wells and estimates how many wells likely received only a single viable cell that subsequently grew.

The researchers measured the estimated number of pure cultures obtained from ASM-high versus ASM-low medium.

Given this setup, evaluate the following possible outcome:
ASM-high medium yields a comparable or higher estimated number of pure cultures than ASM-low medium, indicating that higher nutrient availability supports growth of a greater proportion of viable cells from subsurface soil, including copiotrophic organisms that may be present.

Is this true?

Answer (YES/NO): NO